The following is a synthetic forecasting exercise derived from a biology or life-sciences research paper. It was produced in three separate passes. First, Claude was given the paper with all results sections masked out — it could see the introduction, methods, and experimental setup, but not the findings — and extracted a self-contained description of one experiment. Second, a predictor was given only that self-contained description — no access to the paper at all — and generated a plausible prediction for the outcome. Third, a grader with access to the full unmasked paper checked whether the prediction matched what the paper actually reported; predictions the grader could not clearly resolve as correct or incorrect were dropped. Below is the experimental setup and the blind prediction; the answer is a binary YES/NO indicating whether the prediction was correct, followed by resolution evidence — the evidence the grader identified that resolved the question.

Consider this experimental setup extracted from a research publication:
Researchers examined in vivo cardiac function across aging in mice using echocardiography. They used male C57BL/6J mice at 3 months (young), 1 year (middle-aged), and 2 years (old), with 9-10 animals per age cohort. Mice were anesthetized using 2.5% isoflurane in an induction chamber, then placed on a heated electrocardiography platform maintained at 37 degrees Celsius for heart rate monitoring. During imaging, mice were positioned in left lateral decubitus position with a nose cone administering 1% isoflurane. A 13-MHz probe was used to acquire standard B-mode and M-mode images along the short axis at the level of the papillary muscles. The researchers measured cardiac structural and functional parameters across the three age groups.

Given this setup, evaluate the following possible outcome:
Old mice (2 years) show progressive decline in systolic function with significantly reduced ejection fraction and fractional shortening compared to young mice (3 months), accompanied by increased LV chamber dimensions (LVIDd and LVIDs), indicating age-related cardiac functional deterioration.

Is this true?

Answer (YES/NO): NO